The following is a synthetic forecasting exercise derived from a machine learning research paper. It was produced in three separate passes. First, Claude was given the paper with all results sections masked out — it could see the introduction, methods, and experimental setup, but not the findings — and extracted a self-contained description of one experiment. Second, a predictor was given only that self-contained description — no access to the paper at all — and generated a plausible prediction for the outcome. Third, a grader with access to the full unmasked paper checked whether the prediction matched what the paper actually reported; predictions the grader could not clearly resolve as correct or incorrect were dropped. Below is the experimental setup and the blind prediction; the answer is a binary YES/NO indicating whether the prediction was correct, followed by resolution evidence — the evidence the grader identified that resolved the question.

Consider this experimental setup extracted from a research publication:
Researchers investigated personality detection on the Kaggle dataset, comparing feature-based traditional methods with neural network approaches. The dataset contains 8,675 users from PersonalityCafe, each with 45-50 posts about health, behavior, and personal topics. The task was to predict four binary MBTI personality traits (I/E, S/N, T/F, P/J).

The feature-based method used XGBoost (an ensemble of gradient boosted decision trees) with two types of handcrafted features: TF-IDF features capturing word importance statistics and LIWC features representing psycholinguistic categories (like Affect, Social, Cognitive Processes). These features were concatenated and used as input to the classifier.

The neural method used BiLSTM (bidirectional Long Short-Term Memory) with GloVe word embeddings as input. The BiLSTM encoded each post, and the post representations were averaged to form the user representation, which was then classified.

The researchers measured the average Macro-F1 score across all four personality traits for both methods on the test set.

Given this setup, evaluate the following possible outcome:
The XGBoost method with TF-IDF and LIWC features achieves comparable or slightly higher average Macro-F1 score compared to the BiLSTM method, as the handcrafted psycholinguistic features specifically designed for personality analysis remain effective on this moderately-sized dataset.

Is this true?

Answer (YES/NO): YES